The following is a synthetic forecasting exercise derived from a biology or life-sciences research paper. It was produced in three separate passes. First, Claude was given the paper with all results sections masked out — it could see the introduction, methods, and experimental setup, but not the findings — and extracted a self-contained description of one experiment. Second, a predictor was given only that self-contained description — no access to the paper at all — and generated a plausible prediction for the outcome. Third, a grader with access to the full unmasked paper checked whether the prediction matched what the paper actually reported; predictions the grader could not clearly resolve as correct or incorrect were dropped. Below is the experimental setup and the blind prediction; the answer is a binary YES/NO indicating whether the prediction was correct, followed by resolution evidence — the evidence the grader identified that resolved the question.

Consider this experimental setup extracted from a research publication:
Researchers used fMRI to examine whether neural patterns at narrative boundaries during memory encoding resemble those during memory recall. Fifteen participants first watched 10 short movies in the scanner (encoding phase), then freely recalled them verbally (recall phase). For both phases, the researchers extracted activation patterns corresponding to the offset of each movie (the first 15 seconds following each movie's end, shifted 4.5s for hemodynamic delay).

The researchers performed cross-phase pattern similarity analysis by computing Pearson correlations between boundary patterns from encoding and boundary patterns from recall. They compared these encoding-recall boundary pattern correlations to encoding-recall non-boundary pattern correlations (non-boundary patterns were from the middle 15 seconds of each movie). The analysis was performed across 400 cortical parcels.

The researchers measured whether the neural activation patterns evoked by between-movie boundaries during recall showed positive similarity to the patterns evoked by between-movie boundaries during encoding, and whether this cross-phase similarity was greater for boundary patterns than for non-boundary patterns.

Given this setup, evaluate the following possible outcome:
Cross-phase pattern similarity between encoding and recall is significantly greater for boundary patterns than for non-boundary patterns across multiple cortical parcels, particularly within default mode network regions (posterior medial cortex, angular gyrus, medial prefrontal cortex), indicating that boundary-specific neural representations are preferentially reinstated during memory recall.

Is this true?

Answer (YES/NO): YES